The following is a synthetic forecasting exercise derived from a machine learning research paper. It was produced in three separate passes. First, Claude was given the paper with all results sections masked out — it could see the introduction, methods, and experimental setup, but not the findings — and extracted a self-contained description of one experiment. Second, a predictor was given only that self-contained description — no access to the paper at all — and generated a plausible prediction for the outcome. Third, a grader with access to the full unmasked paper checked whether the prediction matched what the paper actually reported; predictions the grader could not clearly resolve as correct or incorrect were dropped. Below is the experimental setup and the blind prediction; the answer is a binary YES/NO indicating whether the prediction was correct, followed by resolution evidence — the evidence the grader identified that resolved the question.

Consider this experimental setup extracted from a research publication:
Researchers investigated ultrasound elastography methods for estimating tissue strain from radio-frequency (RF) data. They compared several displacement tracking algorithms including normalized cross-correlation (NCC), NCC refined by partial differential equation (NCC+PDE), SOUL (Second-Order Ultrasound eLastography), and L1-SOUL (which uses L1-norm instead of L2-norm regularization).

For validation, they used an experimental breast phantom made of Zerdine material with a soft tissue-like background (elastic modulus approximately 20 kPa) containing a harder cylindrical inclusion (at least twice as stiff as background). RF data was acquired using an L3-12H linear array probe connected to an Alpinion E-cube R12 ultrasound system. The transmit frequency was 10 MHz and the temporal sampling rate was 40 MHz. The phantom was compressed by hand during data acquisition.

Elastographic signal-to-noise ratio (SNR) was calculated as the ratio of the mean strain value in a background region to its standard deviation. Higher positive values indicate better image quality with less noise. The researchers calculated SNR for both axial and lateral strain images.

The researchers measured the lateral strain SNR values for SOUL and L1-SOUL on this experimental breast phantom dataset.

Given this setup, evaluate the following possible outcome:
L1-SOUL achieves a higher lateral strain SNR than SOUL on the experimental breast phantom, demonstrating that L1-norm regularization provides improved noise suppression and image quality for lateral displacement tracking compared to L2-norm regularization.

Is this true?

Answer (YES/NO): NO